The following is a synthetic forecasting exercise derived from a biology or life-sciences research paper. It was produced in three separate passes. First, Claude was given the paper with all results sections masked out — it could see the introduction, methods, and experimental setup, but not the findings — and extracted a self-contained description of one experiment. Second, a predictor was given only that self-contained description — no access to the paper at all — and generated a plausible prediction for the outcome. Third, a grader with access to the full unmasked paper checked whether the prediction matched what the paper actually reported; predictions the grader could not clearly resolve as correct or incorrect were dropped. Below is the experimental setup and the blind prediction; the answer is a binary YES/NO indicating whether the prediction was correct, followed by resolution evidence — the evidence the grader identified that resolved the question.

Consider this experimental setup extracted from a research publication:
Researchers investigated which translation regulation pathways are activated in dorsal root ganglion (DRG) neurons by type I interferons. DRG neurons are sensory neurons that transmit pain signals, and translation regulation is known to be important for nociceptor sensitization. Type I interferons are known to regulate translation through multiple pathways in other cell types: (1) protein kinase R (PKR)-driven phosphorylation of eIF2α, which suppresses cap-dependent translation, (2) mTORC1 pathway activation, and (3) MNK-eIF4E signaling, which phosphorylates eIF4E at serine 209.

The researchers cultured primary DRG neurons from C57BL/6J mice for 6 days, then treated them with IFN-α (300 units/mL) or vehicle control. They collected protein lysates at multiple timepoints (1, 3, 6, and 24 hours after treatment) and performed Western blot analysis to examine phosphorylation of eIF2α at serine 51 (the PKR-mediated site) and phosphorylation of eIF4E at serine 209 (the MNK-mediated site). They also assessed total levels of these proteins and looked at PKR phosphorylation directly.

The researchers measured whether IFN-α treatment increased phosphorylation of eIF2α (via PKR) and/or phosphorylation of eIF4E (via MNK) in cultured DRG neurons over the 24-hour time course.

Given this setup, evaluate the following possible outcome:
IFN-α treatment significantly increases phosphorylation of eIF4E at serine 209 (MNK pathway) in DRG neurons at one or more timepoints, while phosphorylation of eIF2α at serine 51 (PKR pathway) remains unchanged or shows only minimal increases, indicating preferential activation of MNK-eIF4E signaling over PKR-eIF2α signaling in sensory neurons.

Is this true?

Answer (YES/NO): YES